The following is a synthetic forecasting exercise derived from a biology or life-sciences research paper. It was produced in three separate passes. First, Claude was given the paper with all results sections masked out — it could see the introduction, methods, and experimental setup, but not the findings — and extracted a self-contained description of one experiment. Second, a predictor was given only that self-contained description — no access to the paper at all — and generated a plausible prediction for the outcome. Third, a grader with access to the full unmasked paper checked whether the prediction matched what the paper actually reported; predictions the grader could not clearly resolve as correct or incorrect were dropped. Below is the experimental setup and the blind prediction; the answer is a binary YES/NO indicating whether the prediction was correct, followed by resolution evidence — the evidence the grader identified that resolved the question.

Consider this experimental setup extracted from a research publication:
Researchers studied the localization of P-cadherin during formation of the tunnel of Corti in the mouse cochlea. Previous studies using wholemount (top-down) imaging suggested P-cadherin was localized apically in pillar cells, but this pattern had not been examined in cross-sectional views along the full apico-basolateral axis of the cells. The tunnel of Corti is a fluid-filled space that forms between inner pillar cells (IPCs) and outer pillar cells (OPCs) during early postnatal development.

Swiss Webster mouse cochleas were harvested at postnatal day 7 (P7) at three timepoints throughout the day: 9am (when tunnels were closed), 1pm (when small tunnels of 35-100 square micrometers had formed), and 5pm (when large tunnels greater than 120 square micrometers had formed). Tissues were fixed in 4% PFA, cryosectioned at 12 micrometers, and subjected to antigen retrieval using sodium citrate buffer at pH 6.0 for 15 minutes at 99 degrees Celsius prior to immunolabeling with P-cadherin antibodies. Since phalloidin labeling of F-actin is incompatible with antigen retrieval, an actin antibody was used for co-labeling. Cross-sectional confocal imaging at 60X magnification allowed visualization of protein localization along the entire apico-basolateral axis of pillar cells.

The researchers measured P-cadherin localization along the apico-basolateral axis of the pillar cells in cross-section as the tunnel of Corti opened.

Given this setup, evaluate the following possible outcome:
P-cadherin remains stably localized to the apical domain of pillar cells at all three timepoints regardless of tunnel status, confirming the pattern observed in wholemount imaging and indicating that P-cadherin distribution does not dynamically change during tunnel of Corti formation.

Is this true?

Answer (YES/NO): YES